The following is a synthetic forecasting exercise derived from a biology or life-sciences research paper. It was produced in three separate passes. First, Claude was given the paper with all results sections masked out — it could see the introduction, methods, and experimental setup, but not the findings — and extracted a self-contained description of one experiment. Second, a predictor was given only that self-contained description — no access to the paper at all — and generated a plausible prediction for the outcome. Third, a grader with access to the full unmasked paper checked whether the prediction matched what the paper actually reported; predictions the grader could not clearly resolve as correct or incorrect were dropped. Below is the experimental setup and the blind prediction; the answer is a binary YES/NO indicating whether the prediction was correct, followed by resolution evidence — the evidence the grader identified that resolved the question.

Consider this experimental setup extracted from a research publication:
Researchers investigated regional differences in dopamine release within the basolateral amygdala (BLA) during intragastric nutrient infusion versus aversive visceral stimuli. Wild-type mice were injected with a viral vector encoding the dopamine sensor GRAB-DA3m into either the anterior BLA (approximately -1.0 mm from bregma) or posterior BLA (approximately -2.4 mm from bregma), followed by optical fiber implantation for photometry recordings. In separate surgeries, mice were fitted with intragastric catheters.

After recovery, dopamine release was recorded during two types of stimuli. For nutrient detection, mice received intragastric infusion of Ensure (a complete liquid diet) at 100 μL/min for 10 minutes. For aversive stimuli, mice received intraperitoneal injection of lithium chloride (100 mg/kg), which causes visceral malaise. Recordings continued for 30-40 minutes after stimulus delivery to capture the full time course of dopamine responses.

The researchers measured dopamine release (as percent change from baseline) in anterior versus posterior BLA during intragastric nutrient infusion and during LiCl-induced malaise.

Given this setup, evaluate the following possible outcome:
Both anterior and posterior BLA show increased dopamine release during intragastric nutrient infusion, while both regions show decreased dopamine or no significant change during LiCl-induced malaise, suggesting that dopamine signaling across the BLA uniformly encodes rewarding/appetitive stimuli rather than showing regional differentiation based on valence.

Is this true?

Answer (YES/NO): NO